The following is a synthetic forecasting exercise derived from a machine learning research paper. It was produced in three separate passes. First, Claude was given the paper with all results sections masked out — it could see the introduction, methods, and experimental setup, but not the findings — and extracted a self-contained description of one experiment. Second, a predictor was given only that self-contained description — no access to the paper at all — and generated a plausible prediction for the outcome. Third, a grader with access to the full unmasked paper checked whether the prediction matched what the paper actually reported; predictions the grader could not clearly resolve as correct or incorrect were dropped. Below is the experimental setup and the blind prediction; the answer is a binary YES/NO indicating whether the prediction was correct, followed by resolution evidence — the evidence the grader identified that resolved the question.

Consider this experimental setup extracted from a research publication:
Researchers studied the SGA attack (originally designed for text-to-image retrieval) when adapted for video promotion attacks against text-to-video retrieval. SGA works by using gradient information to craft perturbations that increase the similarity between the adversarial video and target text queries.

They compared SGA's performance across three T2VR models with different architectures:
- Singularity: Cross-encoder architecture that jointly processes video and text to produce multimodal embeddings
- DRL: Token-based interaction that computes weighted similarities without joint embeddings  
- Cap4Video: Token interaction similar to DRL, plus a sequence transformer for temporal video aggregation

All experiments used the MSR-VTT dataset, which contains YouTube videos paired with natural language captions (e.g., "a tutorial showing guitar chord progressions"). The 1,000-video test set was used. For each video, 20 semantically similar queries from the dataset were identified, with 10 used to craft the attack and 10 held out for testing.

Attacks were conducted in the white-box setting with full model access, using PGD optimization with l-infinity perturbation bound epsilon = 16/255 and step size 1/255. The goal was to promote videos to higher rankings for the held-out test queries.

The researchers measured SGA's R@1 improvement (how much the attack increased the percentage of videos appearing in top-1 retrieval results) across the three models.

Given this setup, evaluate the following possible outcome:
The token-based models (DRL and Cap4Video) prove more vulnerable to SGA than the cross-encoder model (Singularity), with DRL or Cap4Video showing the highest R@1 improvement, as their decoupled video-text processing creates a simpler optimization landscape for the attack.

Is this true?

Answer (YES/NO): YES